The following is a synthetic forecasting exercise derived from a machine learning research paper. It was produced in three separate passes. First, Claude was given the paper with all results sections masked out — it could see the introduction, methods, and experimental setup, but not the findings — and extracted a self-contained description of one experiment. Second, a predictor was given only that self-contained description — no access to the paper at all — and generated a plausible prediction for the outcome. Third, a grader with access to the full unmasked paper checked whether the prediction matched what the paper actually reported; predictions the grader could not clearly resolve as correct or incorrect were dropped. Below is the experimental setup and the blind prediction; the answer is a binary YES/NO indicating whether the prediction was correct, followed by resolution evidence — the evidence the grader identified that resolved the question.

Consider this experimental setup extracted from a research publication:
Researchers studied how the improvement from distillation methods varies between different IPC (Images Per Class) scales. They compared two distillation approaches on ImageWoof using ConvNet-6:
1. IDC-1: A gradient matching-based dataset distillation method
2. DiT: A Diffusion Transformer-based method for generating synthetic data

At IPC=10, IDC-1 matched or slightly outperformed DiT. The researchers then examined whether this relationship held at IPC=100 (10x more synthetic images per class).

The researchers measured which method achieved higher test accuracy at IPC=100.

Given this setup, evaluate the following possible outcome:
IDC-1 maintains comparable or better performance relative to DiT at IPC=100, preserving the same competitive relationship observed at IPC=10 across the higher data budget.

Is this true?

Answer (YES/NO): YES